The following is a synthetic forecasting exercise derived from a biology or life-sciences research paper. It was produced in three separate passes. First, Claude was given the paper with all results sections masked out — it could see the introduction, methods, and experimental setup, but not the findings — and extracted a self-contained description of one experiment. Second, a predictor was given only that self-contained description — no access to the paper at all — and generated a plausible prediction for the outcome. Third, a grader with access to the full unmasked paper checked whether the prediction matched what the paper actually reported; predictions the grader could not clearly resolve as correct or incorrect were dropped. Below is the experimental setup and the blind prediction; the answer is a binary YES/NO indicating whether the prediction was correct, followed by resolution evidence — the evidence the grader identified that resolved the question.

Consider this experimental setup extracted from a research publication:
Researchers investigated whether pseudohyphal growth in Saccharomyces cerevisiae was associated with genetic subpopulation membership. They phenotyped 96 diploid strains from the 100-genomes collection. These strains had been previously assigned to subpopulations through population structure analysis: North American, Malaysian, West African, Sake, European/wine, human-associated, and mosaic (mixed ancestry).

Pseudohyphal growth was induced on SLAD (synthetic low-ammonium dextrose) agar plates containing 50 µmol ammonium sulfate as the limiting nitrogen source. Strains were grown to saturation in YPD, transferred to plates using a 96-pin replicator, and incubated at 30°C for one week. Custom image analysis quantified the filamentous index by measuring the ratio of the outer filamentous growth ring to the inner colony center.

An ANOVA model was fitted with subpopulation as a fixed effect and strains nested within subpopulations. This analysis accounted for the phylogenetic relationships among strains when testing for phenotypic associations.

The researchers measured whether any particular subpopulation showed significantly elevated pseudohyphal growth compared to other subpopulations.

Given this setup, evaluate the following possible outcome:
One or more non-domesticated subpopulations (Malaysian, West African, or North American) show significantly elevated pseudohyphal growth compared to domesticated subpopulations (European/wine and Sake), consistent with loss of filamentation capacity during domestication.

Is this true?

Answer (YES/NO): NO